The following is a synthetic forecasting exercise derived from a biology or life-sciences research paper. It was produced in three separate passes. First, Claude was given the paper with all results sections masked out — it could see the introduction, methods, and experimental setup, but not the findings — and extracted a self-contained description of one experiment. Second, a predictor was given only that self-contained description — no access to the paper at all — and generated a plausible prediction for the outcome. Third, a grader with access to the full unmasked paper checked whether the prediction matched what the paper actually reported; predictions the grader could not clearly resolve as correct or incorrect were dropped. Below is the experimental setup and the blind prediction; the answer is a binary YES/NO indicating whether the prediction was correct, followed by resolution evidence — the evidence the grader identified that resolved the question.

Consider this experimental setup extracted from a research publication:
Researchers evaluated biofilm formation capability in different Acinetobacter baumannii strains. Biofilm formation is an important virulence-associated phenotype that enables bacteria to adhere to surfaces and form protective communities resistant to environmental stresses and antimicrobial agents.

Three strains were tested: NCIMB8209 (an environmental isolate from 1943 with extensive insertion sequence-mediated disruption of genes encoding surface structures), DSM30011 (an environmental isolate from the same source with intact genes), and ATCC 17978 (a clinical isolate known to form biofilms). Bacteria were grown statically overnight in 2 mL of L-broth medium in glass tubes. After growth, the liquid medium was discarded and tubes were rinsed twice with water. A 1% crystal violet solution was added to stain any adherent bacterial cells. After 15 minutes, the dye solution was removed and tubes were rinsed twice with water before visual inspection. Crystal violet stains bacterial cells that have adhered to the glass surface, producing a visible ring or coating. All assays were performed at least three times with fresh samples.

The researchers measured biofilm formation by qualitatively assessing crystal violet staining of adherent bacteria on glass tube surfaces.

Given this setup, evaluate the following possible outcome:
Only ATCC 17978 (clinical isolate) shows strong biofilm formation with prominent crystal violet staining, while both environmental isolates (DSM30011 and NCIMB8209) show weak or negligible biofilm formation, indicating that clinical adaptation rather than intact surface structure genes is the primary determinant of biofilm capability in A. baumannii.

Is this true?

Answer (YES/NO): NO